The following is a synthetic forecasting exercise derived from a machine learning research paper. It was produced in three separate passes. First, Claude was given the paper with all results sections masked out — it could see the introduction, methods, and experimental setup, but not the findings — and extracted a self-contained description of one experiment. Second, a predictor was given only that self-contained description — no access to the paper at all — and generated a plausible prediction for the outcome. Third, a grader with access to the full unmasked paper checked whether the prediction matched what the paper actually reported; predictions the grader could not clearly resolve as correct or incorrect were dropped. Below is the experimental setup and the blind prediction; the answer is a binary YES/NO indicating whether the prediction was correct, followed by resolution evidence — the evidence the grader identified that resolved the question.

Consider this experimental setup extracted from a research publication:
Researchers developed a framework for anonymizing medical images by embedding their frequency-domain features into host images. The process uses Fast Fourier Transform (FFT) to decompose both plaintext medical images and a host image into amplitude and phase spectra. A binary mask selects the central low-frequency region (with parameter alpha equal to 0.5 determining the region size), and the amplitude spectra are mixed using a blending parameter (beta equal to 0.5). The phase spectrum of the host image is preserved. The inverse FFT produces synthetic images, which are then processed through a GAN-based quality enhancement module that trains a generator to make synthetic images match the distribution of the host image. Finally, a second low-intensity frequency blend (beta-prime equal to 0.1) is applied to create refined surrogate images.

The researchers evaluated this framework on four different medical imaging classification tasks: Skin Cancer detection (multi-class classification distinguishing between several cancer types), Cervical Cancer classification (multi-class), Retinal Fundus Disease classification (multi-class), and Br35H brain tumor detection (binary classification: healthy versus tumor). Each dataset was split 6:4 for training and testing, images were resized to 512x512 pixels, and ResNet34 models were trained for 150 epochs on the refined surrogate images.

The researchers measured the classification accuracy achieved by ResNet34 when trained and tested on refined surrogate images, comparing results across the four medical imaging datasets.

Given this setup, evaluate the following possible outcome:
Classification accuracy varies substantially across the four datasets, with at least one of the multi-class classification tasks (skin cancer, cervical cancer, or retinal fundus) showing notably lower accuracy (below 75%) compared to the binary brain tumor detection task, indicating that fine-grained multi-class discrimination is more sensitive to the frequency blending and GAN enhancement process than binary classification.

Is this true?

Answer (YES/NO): NO